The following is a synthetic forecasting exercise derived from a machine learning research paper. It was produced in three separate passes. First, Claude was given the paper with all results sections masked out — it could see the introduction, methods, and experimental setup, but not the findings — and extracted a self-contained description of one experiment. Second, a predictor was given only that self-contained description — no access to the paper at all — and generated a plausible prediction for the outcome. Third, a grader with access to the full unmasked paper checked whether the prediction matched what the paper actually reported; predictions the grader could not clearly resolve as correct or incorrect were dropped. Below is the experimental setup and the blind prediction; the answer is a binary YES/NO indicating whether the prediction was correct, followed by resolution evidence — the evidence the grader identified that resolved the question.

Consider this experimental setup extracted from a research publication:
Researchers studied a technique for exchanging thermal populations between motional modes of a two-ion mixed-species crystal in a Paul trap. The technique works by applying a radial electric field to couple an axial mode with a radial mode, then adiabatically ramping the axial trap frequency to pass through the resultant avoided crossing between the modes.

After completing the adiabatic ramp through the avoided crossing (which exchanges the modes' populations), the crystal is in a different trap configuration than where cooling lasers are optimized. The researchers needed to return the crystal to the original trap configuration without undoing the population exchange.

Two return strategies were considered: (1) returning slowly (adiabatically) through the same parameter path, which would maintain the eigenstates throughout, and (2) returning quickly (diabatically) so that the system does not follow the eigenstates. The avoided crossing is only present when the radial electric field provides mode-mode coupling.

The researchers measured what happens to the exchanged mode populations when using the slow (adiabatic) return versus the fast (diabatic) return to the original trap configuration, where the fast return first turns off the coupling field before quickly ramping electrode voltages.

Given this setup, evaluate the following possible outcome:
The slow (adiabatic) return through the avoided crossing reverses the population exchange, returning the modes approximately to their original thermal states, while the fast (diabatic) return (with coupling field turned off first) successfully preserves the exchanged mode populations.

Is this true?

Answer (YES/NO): YES